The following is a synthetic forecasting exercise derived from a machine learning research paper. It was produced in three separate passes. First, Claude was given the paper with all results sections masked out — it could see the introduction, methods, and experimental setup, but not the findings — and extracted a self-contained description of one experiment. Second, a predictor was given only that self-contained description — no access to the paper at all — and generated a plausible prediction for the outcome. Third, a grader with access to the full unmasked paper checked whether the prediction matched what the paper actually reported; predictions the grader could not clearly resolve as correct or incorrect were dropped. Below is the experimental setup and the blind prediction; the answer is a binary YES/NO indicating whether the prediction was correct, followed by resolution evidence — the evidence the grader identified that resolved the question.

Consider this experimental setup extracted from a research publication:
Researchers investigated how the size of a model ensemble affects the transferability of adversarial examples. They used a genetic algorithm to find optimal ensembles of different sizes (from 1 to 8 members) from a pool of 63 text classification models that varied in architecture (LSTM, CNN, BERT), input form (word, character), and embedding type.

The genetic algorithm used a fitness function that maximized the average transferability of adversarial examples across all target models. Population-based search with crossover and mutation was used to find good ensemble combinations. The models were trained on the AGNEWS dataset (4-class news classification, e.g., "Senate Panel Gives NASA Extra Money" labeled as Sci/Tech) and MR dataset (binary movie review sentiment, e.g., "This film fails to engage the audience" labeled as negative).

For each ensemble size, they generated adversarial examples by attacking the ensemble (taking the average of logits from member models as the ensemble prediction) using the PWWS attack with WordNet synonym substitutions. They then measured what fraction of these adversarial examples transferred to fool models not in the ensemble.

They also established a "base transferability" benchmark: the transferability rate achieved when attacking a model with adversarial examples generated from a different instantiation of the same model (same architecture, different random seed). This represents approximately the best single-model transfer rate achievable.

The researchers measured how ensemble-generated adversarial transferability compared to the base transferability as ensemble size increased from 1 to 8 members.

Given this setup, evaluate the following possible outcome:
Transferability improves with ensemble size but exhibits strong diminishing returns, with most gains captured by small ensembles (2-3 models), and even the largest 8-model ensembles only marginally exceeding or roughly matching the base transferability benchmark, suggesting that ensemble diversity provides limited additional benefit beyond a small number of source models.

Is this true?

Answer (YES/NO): NO